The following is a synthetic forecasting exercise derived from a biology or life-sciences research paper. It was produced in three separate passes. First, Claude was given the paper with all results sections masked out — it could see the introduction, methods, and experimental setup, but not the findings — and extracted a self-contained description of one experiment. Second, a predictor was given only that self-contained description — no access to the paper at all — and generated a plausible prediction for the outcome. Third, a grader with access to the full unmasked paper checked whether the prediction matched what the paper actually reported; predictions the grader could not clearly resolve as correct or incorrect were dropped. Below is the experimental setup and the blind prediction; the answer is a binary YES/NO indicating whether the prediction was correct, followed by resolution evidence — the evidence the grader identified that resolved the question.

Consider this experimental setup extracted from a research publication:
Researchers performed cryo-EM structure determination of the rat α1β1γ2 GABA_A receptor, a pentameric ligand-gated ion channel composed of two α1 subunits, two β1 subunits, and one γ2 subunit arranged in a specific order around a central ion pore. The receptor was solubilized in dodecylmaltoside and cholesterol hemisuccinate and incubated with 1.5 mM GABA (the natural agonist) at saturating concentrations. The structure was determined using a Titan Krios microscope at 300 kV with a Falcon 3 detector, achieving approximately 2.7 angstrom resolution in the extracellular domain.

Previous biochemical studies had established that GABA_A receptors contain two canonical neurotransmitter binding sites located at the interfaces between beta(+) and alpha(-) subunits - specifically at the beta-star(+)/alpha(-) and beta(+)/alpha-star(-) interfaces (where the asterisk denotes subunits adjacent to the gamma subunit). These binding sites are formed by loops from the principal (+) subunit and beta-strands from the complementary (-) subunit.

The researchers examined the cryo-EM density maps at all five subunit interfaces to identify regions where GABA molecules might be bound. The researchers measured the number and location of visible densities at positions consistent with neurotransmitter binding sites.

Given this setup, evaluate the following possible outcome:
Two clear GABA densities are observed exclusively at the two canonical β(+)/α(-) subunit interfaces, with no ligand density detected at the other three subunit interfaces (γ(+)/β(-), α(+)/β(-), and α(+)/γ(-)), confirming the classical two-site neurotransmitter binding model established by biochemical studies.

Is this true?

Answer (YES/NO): NO